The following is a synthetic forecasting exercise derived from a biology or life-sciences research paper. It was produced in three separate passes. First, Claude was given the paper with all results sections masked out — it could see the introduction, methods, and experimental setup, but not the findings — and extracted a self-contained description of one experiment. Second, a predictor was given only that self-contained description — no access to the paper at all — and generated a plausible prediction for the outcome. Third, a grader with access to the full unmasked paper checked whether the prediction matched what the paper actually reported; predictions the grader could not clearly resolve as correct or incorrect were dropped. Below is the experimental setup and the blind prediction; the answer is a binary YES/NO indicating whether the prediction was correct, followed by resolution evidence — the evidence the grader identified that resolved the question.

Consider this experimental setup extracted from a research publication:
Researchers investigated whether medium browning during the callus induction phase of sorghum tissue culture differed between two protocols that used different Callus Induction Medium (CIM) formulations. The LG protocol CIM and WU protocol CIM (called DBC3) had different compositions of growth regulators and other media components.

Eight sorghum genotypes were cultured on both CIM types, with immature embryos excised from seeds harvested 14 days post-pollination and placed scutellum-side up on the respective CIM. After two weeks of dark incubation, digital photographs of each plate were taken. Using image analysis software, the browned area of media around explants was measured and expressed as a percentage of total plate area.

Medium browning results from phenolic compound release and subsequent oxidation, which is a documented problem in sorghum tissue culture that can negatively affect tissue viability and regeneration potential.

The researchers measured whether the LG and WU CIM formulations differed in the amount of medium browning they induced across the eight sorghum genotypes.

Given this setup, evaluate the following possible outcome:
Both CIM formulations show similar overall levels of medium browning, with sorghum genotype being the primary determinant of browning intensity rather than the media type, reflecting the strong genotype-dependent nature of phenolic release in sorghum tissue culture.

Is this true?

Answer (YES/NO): NO